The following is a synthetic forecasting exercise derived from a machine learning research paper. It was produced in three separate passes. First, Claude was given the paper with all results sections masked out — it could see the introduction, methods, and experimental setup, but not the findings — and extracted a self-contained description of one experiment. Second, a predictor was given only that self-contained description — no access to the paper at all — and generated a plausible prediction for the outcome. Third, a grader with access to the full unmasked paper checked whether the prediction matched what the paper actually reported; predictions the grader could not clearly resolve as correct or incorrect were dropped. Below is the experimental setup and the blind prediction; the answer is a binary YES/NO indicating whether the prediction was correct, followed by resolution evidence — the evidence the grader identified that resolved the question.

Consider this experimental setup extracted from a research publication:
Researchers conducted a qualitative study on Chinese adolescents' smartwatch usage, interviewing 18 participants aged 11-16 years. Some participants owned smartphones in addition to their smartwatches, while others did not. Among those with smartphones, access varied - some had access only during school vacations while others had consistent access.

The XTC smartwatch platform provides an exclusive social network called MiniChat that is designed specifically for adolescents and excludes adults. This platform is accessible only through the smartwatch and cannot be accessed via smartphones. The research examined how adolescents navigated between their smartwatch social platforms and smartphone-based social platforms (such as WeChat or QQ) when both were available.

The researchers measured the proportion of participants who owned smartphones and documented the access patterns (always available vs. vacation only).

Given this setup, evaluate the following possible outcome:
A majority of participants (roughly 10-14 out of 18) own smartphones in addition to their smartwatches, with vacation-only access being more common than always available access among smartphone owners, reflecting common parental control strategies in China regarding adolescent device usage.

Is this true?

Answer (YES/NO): NO